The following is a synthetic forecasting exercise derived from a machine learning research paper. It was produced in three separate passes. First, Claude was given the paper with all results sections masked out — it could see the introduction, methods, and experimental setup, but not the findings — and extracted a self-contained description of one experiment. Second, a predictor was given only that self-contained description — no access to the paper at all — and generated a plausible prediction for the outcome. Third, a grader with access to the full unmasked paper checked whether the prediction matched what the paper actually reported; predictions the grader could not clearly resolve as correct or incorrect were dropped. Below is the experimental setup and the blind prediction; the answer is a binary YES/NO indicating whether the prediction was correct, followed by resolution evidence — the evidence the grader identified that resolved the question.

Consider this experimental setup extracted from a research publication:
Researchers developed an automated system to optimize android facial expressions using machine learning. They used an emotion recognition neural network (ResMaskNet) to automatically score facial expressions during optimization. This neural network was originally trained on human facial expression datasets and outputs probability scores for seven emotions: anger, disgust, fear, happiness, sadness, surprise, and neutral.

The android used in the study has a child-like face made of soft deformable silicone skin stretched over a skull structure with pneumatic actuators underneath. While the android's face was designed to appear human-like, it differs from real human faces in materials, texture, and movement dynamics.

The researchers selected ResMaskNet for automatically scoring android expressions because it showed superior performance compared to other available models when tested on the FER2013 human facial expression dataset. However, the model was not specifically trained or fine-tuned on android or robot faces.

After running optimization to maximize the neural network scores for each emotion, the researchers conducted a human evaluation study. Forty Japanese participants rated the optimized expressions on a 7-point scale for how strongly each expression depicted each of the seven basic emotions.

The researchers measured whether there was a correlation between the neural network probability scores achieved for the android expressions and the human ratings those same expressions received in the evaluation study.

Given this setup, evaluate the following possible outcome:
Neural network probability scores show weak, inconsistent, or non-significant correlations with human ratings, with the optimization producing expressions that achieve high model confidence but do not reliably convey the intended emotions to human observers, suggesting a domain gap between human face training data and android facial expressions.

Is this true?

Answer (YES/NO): NO